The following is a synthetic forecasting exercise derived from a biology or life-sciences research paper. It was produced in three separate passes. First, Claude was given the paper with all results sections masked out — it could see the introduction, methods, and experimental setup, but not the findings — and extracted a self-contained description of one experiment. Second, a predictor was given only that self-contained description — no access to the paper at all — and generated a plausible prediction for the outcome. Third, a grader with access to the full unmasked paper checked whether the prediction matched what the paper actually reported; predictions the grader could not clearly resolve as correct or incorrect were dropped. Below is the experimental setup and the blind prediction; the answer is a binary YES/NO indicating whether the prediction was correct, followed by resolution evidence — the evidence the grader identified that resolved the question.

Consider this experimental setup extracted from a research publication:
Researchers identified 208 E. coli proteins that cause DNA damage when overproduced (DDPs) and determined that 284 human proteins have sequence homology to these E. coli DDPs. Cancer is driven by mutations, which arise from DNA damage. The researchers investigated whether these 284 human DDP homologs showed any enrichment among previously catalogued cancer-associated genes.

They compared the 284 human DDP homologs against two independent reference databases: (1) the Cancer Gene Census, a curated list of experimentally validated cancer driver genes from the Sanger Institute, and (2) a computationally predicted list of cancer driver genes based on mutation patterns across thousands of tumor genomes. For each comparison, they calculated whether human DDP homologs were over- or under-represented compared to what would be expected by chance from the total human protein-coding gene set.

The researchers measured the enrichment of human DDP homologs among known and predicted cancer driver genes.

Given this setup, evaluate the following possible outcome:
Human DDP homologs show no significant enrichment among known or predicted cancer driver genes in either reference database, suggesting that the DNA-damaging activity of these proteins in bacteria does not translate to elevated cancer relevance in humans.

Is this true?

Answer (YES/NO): NO